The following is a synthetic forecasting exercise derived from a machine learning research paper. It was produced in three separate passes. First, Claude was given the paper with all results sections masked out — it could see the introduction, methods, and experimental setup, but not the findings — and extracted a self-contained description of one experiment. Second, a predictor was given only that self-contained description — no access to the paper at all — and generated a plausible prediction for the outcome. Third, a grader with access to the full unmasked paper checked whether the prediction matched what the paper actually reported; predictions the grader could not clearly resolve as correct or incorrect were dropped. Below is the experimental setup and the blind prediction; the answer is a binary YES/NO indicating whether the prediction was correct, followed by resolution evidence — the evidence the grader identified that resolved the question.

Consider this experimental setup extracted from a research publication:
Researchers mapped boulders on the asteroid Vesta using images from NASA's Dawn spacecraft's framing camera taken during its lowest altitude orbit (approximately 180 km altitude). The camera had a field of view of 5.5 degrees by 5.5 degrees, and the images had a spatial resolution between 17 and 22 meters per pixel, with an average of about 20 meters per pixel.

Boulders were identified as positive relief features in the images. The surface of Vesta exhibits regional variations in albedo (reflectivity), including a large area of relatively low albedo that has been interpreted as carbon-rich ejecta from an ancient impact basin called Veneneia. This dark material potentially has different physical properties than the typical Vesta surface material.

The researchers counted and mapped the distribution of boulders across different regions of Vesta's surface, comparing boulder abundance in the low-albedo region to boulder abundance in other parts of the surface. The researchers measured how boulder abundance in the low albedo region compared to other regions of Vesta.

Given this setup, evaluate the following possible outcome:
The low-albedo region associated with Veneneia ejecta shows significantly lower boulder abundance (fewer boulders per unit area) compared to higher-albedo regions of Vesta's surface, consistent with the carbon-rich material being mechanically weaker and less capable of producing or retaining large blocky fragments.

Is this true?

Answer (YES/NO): NO